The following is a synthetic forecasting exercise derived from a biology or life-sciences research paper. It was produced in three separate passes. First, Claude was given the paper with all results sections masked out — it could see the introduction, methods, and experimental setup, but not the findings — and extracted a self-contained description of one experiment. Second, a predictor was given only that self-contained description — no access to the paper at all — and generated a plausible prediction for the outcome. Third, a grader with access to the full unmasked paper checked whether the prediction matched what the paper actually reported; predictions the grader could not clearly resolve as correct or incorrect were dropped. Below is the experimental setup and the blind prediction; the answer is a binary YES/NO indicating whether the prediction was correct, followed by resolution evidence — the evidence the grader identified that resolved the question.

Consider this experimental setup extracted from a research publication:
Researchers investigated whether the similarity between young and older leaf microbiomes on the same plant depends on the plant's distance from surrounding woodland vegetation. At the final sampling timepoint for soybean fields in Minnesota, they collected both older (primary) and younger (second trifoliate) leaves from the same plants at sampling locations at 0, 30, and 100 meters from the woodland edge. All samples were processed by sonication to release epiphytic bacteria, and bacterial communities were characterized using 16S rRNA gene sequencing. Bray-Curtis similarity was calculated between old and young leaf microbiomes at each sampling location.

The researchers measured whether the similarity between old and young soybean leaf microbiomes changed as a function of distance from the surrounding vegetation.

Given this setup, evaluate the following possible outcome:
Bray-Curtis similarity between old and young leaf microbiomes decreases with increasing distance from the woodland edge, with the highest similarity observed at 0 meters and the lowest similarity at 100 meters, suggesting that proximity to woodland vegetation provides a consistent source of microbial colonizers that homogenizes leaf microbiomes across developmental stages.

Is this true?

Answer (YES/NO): NO